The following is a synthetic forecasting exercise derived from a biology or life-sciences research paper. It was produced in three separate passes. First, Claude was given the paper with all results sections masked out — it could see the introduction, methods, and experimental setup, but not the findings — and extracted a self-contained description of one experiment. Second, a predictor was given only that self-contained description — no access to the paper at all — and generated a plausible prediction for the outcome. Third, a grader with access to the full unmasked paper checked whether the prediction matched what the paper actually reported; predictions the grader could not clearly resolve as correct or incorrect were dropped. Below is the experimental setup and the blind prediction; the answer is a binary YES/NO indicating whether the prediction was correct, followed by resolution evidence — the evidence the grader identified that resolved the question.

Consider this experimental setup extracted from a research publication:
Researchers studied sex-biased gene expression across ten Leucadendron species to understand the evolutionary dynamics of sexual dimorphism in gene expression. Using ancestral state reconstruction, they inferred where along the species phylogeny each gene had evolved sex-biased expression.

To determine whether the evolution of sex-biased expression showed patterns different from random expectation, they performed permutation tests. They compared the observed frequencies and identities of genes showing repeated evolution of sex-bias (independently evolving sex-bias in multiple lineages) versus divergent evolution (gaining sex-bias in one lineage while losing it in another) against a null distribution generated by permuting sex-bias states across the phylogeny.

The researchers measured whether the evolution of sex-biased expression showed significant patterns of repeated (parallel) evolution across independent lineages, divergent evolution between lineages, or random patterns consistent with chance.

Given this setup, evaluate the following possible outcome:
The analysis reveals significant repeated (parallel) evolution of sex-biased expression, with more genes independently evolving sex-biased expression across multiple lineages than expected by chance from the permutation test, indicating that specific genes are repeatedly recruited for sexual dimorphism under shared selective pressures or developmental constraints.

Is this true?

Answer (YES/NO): YES